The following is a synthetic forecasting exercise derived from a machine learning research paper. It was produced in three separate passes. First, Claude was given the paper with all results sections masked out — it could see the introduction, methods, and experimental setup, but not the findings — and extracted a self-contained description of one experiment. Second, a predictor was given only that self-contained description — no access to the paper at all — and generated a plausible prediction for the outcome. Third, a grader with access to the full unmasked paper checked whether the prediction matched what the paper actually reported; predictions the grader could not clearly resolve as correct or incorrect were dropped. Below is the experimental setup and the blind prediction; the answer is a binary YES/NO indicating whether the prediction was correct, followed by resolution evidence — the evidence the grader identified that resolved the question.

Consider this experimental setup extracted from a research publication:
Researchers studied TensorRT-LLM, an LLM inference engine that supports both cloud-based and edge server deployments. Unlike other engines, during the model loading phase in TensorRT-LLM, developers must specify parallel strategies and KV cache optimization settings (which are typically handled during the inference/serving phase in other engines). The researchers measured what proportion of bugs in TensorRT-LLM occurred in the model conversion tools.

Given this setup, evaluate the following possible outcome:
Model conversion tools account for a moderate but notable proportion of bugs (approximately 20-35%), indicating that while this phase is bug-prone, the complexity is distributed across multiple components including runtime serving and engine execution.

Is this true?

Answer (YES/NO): NO